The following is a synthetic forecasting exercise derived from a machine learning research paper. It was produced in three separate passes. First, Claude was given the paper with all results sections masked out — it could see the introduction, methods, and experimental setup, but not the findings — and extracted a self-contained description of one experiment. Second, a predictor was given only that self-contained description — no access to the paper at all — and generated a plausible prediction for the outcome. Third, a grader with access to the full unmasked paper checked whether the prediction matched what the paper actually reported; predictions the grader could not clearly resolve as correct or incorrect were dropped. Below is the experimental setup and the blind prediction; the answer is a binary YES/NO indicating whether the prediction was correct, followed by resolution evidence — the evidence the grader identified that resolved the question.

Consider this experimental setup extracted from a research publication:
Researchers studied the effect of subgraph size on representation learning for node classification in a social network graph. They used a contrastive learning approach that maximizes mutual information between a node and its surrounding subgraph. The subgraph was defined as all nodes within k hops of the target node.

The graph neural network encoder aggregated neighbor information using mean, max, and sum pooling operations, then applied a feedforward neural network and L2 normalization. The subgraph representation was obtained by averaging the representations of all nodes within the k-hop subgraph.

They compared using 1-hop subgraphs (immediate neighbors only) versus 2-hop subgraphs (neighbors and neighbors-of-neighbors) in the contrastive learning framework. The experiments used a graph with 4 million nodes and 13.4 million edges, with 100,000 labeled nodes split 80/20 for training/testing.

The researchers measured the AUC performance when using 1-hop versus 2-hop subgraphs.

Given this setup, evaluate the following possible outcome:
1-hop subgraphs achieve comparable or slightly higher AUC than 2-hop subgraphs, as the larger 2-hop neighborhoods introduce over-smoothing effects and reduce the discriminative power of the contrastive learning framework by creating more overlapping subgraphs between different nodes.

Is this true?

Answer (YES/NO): NO